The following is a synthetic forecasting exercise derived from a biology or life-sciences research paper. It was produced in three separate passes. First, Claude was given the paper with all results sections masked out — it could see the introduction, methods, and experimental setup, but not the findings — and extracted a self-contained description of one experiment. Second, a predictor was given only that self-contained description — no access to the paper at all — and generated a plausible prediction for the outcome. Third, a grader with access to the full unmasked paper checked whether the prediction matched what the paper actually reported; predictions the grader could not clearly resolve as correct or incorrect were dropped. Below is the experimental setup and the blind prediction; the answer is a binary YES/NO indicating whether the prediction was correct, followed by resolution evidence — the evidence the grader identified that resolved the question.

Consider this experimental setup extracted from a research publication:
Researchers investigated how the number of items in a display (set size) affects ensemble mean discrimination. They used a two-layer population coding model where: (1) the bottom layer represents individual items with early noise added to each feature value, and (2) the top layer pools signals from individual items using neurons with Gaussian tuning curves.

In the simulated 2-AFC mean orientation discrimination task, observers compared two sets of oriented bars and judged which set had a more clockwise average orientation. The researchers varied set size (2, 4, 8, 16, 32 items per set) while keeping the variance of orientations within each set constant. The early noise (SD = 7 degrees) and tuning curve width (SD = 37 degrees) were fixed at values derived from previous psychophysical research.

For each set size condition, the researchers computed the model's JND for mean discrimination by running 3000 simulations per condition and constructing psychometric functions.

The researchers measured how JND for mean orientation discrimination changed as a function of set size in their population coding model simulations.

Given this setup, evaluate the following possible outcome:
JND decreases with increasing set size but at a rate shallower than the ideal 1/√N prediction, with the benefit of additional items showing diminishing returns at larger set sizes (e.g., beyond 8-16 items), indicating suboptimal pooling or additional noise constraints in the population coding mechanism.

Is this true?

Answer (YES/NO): NO